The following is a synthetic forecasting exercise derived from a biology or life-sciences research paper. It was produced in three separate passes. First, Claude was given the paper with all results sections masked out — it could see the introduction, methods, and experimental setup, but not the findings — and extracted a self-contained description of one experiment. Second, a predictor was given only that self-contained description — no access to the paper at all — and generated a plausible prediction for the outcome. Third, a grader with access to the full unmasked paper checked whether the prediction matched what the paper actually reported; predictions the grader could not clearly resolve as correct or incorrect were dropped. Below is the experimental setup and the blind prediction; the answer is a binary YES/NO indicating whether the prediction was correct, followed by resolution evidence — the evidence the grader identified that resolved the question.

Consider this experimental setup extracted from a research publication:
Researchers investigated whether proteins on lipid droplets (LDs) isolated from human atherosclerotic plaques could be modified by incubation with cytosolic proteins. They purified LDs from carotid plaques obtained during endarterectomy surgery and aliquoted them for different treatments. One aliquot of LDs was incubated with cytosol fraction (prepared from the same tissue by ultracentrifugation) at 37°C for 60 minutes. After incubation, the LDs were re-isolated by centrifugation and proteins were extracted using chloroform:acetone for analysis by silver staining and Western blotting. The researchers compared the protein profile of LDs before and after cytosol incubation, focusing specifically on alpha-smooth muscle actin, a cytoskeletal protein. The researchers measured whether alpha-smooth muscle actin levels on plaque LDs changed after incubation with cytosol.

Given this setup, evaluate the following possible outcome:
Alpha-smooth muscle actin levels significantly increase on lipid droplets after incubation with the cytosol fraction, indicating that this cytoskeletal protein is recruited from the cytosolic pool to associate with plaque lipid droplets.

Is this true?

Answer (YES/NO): YES